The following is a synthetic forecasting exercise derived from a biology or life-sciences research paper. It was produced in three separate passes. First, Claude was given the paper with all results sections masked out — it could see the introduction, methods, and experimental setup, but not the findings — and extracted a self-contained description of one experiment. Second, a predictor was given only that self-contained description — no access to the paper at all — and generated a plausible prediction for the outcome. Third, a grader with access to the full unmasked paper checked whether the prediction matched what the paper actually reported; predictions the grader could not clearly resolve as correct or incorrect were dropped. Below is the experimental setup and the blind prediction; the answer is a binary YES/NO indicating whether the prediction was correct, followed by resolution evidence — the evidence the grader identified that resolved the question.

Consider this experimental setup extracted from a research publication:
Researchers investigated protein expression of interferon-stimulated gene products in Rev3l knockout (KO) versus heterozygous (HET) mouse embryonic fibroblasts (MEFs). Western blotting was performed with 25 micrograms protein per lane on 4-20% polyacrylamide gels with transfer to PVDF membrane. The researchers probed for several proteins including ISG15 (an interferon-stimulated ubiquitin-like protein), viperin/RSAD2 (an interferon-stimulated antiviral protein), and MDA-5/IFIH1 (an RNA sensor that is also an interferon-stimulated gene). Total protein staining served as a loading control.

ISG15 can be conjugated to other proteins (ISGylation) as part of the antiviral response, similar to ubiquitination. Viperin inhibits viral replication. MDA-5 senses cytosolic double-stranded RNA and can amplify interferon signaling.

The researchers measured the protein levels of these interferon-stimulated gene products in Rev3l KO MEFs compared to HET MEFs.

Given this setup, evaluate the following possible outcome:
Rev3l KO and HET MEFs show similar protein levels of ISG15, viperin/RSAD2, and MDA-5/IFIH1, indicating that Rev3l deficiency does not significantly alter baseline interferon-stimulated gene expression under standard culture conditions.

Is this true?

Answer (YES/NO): NO